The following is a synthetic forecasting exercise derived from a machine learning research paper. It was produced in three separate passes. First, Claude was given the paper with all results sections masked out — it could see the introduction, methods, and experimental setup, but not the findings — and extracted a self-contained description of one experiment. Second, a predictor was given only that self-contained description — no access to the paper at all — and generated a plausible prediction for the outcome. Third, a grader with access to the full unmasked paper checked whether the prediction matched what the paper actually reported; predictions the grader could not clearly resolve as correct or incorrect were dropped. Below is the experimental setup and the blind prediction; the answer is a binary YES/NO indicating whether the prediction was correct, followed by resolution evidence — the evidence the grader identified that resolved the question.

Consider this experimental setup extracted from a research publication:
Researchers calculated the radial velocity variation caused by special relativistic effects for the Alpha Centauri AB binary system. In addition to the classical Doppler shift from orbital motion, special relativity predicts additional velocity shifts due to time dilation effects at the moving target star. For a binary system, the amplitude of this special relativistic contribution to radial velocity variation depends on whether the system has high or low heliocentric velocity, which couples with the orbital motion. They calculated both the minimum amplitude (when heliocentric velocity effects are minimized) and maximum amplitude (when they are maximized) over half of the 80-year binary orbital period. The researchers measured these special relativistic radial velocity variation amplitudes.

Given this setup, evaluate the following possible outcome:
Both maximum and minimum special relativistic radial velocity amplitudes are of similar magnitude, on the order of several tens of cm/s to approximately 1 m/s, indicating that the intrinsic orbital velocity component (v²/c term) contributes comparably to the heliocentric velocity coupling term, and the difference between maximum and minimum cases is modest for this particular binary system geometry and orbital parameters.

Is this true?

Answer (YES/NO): NO